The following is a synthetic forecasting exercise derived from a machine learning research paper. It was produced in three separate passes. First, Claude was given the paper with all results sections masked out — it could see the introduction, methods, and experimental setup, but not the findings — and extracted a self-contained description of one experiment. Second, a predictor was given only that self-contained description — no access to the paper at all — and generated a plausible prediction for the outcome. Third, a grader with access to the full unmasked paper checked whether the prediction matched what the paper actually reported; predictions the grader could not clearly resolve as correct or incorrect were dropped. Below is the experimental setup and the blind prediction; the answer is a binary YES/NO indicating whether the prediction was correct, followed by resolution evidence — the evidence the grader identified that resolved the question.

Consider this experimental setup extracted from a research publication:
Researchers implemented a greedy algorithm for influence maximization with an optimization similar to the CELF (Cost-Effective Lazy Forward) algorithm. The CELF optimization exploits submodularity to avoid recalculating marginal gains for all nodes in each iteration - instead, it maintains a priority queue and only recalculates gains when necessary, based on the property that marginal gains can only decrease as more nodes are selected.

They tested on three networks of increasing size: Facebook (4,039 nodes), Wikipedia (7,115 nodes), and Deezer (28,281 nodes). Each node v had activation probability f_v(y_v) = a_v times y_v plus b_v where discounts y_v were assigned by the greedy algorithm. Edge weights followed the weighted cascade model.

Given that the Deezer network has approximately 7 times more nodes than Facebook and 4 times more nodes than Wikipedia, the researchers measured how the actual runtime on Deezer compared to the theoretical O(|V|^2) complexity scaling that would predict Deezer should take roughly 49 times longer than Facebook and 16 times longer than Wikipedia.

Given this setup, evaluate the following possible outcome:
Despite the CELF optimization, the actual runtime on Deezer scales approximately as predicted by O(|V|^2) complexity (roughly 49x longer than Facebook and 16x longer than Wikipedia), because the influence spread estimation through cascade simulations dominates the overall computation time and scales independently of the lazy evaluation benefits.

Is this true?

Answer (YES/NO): NO